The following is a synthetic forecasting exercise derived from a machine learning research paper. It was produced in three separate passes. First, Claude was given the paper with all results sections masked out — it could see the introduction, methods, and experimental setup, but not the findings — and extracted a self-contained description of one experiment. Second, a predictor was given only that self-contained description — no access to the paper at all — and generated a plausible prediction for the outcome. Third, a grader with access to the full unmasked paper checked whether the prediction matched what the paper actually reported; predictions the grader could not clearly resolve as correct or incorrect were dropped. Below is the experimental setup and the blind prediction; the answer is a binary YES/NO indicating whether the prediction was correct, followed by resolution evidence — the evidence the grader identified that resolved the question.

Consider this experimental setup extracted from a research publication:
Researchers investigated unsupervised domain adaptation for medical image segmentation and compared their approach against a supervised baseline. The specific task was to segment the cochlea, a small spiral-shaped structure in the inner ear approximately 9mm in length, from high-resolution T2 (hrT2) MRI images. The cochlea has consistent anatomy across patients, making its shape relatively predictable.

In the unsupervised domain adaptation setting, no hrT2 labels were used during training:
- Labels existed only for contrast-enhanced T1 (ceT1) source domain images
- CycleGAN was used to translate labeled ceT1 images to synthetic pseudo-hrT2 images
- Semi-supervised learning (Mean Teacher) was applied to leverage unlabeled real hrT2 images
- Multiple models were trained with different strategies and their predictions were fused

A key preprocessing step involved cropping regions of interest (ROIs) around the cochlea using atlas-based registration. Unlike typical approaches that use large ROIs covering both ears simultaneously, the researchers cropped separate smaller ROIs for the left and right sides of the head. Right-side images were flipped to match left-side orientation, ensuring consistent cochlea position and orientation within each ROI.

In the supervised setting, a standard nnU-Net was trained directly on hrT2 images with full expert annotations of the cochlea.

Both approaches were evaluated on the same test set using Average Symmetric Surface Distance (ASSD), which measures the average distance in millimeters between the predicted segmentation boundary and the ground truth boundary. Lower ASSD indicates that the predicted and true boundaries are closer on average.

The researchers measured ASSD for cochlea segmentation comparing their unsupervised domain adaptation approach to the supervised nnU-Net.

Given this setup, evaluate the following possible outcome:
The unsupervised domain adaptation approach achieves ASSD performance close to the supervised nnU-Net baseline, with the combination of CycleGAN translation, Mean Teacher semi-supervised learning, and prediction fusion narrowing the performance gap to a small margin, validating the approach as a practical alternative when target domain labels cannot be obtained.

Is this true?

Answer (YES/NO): NO